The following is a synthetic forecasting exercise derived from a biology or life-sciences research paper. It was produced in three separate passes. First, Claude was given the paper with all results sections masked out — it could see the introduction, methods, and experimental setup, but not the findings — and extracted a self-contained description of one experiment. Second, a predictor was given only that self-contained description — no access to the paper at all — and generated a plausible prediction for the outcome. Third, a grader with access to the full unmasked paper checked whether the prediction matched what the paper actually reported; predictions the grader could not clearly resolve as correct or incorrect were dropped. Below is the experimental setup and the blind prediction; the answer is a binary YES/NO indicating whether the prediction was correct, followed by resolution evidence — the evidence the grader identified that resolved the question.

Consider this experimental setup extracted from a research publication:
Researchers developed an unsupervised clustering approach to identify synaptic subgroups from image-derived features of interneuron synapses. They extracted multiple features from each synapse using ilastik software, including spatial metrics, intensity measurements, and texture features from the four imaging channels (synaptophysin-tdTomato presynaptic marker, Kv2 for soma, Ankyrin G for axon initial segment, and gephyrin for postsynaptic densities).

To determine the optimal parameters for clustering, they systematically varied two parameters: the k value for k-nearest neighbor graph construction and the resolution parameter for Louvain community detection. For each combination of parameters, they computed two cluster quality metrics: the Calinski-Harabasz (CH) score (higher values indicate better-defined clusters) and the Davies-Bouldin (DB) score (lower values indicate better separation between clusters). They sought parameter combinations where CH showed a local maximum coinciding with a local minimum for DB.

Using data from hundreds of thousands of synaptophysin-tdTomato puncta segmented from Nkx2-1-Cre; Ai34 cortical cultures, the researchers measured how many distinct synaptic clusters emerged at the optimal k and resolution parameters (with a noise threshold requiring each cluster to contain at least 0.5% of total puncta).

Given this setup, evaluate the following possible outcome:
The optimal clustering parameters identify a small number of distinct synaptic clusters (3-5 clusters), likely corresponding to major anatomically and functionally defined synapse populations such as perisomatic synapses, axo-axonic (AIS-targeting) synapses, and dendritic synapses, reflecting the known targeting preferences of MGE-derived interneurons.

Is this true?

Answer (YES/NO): NO